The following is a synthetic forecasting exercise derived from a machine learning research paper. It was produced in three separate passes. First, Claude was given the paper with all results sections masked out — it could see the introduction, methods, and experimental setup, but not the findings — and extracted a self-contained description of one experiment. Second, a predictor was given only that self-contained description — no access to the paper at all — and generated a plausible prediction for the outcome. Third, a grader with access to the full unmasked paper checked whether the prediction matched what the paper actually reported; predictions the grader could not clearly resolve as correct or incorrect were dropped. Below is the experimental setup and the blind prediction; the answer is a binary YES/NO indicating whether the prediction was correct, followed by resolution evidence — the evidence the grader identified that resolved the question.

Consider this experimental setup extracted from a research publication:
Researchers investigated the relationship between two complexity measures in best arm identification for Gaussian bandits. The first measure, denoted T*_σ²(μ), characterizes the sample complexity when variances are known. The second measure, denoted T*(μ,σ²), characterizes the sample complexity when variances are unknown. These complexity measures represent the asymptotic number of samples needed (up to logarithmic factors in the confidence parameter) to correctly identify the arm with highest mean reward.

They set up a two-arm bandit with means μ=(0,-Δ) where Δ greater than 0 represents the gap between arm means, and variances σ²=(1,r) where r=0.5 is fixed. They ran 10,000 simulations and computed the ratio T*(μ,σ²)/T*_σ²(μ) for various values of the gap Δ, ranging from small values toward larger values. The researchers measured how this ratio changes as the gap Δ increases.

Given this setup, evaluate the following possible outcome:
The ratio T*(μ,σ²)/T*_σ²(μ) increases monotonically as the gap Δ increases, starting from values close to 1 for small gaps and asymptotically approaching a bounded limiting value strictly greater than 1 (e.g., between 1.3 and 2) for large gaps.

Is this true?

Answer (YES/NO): NO